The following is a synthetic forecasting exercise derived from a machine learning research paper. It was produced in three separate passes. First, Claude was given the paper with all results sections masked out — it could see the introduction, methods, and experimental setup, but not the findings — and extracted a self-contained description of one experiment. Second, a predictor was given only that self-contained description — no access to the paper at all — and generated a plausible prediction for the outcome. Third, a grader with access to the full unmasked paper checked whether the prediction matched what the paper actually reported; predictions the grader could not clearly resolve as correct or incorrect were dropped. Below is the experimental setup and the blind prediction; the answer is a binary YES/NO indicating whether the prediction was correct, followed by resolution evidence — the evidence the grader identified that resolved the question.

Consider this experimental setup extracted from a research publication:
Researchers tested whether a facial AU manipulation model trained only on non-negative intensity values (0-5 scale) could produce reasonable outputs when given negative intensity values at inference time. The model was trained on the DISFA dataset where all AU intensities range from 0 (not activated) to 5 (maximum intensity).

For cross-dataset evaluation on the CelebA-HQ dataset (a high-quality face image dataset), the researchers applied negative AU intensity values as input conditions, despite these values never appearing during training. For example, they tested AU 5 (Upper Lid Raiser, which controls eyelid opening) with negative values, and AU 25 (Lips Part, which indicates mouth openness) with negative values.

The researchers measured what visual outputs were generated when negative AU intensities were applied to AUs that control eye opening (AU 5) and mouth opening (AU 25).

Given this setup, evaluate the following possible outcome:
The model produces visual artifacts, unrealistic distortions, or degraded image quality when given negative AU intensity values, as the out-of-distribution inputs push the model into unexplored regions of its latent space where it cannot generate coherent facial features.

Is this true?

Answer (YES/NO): NO